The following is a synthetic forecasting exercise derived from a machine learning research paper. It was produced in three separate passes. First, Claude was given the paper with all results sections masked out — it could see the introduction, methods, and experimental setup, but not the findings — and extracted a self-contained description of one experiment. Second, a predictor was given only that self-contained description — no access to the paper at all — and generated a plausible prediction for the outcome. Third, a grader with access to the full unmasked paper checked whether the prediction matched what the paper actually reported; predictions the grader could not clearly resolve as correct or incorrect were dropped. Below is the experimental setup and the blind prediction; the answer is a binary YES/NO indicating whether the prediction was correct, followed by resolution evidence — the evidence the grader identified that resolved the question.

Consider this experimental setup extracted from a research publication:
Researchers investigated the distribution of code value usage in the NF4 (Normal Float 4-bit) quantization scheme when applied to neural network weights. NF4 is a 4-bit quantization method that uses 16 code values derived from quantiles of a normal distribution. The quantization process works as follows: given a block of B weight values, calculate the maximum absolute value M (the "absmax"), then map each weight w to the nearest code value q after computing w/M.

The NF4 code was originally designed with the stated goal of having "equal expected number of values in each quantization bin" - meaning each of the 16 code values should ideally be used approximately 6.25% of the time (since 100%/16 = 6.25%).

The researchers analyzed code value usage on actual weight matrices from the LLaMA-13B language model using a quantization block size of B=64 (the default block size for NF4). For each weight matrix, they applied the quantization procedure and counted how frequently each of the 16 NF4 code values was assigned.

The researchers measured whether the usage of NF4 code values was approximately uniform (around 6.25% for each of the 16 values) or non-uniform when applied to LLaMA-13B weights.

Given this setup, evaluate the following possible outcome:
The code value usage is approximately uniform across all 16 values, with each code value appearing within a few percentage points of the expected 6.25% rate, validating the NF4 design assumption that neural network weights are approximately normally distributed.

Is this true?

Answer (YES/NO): NO